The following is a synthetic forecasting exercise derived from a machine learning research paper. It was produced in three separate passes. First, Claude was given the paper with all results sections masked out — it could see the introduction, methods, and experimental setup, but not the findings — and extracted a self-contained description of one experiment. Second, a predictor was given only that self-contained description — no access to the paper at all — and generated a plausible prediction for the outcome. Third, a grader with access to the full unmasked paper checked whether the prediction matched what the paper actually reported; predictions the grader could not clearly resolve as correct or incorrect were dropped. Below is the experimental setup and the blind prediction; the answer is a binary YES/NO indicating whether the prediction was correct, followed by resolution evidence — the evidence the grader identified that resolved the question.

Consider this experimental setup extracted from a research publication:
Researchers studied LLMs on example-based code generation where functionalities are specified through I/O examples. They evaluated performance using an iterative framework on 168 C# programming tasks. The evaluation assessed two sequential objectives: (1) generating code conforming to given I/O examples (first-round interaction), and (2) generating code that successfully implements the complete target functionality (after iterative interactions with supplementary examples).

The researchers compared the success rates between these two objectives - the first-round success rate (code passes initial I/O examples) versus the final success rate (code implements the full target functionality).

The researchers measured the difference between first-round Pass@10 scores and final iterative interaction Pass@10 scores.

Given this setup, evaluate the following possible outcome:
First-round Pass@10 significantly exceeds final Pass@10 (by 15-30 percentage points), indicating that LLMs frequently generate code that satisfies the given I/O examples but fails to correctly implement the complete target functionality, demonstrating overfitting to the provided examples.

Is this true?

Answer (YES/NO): NO